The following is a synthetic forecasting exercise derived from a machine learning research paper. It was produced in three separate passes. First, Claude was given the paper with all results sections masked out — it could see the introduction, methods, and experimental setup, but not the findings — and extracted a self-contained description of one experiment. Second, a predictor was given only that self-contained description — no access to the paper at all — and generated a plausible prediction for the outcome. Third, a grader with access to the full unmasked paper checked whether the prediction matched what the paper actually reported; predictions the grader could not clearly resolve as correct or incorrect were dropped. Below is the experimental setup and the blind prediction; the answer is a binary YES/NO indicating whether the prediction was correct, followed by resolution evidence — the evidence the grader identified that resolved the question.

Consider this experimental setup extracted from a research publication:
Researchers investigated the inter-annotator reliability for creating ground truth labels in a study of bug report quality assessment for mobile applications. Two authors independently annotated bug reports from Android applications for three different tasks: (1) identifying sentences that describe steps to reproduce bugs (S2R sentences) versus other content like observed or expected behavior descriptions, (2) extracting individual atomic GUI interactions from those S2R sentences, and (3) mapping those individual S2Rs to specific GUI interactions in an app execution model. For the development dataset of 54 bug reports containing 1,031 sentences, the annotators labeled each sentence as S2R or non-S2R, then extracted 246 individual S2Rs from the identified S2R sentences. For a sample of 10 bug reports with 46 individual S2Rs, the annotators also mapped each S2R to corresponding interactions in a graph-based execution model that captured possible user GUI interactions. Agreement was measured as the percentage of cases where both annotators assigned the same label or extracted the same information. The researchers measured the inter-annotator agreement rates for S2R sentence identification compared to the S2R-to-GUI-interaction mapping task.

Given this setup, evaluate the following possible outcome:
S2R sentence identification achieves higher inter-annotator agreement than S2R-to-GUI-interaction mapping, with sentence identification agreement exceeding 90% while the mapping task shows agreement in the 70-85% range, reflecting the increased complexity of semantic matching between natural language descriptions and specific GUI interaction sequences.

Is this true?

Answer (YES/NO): NO